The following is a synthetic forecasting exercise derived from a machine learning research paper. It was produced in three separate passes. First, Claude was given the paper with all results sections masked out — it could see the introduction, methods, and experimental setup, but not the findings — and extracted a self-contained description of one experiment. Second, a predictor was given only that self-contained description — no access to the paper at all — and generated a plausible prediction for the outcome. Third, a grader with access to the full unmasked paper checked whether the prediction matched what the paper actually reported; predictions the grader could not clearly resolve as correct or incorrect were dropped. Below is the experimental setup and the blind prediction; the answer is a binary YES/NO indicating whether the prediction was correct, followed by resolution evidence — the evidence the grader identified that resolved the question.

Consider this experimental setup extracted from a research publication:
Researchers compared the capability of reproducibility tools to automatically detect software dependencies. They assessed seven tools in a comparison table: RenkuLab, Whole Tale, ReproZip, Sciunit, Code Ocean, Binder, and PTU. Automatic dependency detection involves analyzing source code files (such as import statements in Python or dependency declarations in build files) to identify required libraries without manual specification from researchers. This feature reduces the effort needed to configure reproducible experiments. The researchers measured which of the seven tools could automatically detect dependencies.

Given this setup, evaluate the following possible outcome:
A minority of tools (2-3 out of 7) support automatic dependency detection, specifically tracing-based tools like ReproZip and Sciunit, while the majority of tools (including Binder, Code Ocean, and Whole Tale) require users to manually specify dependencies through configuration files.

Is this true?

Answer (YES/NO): YES